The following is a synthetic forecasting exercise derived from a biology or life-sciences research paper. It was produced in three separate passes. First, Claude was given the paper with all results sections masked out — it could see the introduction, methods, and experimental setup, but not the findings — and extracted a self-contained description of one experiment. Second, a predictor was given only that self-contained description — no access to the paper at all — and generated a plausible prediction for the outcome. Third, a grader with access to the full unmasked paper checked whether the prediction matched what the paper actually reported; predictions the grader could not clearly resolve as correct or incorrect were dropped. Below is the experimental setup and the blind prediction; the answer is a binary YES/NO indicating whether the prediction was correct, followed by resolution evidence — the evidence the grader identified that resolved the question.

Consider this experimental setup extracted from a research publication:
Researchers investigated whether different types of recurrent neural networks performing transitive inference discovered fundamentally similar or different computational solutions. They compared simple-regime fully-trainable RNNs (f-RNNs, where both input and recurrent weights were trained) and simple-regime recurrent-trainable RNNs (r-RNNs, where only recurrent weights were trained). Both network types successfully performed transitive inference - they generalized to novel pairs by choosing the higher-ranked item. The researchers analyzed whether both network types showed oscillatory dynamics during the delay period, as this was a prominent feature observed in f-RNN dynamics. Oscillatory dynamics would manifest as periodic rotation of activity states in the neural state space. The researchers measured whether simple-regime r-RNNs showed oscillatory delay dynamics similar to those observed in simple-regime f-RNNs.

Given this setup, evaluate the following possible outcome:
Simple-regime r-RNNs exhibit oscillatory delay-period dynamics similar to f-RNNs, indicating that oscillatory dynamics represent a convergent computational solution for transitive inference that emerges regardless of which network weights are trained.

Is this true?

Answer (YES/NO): YES